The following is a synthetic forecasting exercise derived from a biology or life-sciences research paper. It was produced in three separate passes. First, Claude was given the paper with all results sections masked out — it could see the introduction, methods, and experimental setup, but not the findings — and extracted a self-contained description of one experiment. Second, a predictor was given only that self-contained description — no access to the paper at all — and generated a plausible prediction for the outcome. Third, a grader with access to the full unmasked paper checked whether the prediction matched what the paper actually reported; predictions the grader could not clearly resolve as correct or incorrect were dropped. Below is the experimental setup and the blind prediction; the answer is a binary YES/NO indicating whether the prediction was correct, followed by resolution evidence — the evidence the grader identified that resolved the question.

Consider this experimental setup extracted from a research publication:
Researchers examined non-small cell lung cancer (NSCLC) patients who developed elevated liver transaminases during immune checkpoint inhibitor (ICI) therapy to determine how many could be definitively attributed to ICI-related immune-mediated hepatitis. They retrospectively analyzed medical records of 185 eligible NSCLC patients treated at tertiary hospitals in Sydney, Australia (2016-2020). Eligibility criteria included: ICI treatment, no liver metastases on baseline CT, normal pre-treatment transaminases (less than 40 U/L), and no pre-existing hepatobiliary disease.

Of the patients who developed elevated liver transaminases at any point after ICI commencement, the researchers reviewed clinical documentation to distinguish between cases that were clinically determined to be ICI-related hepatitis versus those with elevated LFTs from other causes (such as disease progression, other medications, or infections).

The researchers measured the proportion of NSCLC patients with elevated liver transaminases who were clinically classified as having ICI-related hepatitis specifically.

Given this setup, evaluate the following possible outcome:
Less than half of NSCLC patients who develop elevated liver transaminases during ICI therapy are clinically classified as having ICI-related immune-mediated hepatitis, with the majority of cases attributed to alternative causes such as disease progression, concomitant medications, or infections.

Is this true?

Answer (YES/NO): YES